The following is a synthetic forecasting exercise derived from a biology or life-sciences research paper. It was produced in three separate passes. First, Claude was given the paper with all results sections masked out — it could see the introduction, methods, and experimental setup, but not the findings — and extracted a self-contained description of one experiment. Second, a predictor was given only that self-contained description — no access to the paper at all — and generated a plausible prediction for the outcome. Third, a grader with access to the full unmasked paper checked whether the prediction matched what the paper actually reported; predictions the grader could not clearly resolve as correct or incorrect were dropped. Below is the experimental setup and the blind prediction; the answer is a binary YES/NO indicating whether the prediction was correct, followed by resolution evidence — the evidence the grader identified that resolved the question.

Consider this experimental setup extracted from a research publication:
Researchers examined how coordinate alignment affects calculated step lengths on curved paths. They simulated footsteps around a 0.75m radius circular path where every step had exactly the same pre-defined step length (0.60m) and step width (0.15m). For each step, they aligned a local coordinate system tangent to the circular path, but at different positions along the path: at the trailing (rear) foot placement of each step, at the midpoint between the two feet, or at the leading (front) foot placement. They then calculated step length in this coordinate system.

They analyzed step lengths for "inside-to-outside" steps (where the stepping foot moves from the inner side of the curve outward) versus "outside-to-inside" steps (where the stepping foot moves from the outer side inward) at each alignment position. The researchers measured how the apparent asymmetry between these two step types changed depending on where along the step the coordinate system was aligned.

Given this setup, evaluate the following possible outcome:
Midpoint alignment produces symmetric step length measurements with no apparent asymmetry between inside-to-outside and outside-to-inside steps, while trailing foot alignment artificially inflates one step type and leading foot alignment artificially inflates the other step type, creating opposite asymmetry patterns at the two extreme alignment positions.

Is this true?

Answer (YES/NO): YES